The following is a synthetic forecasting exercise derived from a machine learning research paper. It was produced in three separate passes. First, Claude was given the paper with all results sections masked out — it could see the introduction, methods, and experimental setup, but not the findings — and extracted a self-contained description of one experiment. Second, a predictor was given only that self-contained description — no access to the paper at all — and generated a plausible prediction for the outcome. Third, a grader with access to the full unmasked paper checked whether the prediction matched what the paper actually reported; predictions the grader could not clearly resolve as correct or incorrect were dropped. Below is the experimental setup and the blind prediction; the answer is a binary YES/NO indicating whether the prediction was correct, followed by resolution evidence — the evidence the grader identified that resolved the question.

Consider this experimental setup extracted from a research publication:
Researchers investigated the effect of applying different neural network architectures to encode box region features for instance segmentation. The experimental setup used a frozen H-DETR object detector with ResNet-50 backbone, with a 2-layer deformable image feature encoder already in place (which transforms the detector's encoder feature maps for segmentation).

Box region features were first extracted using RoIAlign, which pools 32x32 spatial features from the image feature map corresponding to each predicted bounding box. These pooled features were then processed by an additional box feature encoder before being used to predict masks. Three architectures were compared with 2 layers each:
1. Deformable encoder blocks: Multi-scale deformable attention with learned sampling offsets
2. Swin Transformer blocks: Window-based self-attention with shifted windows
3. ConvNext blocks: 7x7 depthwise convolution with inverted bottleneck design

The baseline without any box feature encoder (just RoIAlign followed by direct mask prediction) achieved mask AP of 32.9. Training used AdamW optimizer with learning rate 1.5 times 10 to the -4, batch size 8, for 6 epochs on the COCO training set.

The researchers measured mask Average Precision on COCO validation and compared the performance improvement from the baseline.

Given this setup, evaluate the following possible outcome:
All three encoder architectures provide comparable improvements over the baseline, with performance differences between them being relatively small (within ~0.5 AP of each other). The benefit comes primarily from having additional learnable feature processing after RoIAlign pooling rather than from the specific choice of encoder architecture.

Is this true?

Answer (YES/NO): NO